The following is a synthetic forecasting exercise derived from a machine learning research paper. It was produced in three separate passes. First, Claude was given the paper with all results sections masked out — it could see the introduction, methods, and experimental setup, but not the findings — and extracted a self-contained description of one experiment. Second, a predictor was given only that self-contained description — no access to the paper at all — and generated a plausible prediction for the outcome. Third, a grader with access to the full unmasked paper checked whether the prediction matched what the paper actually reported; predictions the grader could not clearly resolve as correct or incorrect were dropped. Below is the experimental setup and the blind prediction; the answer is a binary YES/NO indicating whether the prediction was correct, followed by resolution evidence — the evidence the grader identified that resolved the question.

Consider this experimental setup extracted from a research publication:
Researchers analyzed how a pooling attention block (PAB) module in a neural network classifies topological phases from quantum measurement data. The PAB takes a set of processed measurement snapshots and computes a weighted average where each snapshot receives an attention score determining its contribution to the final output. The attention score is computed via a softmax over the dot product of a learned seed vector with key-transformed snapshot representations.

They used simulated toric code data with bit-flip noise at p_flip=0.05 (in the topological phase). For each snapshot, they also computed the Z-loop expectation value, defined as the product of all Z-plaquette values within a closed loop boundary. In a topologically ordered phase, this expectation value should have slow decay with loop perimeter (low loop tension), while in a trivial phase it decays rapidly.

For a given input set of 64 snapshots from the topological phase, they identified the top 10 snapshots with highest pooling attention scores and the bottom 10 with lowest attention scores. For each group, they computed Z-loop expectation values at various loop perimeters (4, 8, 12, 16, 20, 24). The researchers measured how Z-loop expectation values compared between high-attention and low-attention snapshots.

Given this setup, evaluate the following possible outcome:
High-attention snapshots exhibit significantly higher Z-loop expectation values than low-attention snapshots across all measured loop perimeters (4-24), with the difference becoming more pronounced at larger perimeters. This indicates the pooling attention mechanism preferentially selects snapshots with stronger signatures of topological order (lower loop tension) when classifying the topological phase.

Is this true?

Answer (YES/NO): YES